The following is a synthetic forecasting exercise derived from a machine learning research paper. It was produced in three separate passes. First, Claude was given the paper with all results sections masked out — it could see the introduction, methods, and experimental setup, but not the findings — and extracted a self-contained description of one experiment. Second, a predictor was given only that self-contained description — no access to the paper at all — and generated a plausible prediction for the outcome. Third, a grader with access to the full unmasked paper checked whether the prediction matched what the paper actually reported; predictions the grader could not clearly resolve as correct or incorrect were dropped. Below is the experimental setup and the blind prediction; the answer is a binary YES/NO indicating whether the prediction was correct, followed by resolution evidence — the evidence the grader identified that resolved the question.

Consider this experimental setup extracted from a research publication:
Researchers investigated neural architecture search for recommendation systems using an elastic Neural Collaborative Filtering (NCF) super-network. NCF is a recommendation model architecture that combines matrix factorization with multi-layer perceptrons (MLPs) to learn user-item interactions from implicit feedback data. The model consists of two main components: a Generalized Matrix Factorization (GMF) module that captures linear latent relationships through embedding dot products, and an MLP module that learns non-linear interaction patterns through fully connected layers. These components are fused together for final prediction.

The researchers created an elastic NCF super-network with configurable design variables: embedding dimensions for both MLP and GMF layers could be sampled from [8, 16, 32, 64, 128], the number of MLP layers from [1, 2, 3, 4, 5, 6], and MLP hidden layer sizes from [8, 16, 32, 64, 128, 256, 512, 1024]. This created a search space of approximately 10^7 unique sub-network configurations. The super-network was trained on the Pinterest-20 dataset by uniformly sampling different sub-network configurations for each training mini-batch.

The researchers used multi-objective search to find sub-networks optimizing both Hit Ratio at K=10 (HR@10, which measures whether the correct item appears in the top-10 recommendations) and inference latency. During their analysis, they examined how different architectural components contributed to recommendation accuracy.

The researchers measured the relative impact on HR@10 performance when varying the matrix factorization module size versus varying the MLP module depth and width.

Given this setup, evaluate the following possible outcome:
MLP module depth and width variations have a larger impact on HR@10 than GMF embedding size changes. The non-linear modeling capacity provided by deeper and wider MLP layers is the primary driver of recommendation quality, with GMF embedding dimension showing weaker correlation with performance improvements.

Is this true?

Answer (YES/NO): NO